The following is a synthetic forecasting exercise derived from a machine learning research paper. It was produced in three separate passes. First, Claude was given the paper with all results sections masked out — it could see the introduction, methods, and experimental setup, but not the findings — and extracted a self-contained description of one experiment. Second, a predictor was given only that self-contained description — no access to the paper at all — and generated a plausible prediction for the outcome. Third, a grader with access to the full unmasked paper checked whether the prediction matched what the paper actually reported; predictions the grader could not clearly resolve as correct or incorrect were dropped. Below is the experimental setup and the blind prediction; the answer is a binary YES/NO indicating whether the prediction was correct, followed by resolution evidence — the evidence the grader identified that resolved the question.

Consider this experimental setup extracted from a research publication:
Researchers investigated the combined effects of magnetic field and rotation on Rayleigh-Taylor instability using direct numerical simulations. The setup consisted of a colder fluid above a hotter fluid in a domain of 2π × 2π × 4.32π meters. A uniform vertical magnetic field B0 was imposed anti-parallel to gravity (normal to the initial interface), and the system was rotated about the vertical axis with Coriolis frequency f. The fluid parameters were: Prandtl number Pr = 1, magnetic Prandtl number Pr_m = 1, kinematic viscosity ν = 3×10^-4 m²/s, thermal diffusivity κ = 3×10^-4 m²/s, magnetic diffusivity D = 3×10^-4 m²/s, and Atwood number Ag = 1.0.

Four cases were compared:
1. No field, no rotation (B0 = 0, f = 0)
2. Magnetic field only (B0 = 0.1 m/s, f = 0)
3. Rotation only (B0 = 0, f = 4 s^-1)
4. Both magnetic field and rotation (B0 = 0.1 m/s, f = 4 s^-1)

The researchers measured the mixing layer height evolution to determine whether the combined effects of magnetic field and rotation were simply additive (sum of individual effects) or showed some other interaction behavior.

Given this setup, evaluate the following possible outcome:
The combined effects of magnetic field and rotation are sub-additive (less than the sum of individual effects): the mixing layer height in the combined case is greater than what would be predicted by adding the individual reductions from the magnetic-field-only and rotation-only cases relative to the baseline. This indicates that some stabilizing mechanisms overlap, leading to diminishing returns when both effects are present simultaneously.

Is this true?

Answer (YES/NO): NO